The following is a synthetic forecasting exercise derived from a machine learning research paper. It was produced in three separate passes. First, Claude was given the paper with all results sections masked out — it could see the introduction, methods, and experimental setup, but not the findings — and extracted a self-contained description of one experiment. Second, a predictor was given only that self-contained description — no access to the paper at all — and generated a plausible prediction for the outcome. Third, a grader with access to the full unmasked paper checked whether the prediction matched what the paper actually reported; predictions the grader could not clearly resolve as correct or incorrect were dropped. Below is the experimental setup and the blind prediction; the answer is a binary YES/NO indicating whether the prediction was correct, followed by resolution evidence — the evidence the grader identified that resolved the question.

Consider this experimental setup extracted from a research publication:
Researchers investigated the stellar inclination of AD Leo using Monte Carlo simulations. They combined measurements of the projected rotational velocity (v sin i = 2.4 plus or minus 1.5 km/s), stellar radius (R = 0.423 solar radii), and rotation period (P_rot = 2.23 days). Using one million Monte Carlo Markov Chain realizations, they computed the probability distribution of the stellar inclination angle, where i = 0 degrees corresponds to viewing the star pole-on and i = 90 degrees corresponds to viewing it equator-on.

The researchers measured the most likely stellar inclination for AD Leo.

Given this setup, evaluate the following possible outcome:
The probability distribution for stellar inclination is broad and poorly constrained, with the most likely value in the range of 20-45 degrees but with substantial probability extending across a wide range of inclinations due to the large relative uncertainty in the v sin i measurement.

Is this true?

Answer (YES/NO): NO